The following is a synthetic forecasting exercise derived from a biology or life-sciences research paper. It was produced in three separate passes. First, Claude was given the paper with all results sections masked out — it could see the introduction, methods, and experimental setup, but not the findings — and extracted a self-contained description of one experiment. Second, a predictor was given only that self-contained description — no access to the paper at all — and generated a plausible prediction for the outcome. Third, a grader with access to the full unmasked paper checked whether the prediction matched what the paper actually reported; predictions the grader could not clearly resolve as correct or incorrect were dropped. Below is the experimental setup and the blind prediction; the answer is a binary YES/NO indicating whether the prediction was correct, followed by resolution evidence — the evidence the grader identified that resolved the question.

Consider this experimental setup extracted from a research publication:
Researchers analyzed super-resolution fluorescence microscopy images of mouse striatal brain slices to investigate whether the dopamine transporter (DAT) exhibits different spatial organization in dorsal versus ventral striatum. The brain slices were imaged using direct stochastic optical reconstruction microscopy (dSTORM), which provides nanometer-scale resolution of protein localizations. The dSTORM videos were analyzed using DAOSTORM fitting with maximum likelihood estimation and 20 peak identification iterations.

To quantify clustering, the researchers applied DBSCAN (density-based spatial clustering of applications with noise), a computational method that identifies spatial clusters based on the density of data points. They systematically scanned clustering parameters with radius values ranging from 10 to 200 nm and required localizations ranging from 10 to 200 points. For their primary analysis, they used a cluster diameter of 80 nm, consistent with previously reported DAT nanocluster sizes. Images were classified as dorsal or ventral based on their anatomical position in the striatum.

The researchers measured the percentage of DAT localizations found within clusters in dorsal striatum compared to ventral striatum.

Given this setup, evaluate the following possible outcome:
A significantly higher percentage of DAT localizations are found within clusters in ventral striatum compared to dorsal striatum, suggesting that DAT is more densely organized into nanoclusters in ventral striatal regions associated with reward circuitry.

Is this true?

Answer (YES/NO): YES